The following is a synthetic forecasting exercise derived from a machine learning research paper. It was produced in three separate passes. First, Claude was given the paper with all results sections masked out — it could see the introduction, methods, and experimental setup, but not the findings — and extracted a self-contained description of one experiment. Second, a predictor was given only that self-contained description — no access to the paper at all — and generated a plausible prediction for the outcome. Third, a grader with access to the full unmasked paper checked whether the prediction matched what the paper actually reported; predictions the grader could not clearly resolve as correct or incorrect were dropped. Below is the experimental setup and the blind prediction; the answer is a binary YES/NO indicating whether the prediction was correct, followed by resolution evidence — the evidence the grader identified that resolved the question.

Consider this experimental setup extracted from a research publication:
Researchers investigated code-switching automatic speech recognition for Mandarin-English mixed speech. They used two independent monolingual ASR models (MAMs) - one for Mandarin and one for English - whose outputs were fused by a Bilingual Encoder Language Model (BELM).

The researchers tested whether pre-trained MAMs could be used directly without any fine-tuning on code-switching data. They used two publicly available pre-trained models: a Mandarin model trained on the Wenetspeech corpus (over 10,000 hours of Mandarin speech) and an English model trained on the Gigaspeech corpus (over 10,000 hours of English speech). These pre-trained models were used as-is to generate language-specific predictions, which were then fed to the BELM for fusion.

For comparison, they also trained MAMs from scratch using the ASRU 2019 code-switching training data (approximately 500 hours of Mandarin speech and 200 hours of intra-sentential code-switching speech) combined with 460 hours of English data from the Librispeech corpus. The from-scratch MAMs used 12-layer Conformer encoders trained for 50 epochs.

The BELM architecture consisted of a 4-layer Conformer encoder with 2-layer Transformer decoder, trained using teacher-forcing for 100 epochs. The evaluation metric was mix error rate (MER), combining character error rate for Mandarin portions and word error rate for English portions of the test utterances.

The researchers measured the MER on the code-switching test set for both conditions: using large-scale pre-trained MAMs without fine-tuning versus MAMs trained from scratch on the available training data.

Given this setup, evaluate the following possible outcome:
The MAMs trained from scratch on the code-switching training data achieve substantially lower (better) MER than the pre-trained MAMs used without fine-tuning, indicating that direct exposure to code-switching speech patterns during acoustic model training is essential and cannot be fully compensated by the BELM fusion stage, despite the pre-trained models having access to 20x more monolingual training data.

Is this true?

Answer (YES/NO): YES